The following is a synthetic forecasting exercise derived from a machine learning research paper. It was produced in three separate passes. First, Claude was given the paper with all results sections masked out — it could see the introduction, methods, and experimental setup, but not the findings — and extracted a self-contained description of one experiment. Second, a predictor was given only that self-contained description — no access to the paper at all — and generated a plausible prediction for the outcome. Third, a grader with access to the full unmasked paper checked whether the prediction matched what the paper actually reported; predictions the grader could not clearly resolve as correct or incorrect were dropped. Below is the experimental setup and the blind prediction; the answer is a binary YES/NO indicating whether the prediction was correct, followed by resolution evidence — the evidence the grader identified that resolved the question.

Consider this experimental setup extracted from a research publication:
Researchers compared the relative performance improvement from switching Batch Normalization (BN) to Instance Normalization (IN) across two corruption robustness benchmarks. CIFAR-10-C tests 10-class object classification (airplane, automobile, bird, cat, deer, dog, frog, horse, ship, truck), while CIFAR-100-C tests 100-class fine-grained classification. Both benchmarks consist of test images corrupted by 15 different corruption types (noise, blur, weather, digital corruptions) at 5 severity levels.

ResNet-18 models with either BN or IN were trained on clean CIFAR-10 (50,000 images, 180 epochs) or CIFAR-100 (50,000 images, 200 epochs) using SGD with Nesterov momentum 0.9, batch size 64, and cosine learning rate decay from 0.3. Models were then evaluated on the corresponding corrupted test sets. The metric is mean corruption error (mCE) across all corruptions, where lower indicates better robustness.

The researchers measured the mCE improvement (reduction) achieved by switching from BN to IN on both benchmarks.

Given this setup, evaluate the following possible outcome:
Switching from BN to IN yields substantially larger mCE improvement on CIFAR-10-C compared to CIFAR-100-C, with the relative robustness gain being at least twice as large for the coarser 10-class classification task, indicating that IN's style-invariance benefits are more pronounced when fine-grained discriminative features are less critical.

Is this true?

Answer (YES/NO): YES